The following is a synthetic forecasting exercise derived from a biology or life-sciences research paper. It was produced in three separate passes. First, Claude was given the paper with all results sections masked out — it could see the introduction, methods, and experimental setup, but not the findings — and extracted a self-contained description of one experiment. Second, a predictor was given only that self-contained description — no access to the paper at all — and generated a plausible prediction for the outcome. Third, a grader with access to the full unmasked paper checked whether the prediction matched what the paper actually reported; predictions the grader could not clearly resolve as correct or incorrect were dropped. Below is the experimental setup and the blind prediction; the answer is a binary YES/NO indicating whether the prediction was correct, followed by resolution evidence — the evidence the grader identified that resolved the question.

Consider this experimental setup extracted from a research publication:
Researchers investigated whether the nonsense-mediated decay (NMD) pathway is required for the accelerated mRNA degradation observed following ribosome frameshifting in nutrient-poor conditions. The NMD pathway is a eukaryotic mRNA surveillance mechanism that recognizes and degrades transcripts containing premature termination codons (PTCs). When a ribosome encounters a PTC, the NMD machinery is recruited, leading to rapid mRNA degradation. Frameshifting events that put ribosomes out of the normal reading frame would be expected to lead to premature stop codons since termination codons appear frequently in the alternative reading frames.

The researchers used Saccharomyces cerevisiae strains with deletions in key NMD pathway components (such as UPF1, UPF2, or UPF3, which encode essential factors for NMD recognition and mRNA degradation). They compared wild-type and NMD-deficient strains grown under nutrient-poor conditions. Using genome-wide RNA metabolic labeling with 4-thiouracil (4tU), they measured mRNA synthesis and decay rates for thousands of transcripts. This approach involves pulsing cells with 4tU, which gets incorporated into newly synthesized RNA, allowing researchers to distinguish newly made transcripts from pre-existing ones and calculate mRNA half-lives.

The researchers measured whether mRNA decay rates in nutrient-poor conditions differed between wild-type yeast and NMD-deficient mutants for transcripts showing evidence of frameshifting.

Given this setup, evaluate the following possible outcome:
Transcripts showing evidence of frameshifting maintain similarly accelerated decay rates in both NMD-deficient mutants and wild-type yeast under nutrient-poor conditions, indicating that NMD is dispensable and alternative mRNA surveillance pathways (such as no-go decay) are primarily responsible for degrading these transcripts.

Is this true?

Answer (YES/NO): NO